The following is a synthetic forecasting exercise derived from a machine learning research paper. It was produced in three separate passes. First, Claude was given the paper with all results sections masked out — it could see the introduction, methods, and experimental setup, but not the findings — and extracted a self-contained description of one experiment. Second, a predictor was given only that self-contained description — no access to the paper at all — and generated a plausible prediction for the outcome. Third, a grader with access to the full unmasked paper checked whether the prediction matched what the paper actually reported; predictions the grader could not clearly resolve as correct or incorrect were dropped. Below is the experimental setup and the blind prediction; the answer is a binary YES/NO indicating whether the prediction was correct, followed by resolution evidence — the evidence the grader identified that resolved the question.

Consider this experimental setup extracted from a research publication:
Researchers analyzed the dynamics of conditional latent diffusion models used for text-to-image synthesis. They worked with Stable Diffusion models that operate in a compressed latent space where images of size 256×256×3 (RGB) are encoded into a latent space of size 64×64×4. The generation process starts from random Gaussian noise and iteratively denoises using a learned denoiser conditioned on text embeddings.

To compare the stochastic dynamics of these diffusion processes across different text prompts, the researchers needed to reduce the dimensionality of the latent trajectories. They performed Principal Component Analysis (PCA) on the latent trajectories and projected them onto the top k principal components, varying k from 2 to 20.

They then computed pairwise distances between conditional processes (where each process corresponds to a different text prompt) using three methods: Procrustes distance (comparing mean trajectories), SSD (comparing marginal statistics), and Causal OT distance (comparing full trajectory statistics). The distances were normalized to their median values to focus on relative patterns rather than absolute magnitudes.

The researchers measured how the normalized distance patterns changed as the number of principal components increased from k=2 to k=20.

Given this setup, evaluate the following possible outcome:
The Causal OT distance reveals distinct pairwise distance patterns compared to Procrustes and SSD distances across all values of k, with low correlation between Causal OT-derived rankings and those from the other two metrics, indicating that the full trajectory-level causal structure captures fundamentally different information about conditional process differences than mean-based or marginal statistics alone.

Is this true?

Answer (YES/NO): NO